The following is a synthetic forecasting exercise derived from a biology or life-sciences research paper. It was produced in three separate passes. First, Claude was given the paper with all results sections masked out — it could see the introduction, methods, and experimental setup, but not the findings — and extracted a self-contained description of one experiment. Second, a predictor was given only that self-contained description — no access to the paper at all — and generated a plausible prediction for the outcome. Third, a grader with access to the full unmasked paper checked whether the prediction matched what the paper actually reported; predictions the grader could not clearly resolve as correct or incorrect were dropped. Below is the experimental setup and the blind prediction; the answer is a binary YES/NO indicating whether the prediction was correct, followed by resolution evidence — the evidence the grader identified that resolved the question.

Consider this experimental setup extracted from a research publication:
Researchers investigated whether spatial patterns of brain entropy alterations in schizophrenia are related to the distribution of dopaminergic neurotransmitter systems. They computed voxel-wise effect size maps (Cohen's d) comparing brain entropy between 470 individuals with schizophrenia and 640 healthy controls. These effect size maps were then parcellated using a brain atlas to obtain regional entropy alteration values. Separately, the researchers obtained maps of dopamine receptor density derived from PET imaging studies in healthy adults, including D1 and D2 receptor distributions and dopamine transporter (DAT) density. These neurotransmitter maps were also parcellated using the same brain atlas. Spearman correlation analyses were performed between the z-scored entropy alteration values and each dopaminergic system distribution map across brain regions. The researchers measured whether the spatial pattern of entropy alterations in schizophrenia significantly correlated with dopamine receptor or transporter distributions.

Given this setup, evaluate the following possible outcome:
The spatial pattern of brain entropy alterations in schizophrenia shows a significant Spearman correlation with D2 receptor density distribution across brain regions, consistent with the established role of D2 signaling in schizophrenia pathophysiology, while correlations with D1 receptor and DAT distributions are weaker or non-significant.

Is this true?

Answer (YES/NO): NO